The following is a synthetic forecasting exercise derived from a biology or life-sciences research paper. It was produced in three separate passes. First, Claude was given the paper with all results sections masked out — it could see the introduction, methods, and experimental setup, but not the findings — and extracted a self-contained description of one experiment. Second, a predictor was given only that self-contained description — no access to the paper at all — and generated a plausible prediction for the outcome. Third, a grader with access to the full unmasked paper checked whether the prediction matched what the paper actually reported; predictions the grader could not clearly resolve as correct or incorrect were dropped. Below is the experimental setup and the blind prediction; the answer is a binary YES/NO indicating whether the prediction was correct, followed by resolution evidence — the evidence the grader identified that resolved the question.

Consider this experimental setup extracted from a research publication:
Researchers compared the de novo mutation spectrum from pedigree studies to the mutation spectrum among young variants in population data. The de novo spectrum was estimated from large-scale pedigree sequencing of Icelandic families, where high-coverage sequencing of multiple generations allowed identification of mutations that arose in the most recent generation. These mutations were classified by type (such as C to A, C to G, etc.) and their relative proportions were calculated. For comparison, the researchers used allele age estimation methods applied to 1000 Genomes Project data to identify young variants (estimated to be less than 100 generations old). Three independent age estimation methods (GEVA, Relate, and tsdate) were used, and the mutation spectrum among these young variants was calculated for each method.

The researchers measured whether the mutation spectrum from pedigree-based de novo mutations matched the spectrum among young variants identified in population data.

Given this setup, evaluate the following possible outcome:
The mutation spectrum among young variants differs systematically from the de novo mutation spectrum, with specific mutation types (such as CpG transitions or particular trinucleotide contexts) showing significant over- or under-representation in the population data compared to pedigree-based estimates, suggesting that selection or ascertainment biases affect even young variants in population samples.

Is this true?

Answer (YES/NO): NO